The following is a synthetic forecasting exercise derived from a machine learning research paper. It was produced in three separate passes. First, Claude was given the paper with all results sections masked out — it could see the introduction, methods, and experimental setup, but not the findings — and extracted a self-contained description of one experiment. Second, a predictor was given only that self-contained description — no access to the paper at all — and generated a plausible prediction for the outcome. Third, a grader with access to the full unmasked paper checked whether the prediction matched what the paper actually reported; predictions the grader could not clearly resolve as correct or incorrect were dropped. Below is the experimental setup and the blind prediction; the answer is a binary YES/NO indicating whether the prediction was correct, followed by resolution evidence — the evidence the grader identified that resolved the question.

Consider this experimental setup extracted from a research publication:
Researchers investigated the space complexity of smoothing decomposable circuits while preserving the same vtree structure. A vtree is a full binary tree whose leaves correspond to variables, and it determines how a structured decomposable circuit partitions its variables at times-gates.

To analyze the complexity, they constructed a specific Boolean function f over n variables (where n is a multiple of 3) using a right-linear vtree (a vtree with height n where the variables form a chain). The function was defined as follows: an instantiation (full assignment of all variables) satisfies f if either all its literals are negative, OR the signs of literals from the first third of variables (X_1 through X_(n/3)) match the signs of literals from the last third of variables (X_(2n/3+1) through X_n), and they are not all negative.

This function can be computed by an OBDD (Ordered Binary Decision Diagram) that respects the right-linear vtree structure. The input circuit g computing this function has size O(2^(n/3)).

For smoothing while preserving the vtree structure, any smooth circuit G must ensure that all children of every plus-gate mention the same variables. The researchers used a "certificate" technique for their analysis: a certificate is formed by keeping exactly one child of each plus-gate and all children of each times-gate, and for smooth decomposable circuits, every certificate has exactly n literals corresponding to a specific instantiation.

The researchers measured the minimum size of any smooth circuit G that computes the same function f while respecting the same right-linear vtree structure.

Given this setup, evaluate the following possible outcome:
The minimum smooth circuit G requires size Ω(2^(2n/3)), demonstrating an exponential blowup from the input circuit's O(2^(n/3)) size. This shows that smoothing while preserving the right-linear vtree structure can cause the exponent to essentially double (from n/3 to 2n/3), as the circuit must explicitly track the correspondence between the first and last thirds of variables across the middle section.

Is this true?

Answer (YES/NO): NO